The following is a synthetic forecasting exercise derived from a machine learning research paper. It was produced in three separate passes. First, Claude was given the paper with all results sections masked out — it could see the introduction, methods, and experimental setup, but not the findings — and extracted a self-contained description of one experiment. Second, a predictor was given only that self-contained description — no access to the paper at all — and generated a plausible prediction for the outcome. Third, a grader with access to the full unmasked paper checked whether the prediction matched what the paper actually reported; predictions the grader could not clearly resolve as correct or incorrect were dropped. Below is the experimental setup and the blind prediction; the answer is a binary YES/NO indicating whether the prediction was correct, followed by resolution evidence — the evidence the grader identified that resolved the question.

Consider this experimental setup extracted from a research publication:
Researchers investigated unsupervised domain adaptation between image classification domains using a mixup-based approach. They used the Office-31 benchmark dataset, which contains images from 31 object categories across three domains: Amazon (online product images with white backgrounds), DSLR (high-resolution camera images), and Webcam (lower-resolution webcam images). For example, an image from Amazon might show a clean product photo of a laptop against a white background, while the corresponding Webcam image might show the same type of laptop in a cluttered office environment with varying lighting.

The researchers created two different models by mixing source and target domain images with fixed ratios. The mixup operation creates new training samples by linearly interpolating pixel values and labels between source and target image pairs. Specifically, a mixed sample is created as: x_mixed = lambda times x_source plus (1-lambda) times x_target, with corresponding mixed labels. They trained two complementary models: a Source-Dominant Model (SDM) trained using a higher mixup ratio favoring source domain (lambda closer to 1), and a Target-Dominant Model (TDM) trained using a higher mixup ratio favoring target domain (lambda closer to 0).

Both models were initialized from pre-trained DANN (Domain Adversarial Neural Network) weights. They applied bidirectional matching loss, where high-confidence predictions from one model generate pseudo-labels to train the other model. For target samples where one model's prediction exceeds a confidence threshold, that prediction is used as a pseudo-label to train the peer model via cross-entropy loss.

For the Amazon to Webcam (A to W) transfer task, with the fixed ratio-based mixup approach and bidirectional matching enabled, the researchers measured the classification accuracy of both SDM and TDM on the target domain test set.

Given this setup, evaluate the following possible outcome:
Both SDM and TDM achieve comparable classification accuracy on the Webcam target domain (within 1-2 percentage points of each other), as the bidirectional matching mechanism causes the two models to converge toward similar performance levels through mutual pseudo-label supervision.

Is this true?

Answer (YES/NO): YES